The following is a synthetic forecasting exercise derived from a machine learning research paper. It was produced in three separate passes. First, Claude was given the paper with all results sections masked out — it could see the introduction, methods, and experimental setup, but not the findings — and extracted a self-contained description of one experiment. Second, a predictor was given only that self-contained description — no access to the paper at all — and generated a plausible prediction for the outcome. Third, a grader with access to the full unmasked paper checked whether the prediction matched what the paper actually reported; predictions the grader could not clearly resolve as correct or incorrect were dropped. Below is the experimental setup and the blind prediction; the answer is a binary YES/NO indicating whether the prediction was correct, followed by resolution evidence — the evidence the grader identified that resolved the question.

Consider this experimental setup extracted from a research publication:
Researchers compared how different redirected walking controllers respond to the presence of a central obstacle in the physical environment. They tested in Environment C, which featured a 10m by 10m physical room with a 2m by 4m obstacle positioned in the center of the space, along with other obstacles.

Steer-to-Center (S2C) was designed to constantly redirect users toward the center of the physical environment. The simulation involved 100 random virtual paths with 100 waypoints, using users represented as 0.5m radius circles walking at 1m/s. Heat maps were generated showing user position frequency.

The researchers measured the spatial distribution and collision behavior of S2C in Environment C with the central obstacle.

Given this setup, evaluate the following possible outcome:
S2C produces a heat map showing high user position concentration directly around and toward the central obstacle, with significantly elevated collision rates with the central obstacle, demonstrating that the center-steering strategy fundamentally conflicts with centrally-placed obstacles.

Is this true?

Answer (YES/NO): YES